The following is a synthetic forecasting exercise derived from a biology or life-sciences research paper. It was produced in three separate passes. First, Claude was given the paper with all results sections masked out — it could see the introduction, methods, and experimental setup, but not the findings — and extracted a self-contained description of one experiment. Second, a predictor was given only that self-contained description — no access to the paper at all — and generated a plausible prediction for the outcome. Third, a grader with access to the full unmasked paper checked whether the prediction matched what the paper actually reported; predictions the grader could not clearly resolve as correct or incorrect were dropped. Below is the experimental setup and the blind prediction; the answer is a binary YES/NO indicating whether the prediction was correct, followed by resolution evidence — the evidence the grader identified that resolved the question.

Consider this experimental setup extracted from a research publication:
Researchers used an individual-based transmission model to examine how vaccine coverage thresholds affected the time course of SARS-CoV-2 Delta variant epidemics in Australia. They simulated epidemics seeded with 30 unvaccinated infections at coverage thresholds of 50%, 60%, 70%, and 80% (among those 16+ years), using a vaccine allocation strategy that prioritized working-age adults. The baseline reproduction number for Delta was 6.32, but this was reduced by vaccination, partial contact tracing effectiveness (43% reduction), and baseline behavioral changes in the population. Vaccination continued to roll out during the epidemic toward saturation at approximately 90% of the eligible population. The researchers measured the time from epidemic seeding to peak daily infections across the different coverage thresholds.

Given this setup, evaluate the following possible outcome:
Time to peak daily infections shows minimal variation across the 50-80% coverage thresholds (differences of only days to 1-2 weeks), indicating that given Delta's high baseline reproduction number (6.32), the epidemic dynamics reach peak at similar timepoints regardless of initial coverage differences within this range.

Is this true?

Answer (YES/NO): NO